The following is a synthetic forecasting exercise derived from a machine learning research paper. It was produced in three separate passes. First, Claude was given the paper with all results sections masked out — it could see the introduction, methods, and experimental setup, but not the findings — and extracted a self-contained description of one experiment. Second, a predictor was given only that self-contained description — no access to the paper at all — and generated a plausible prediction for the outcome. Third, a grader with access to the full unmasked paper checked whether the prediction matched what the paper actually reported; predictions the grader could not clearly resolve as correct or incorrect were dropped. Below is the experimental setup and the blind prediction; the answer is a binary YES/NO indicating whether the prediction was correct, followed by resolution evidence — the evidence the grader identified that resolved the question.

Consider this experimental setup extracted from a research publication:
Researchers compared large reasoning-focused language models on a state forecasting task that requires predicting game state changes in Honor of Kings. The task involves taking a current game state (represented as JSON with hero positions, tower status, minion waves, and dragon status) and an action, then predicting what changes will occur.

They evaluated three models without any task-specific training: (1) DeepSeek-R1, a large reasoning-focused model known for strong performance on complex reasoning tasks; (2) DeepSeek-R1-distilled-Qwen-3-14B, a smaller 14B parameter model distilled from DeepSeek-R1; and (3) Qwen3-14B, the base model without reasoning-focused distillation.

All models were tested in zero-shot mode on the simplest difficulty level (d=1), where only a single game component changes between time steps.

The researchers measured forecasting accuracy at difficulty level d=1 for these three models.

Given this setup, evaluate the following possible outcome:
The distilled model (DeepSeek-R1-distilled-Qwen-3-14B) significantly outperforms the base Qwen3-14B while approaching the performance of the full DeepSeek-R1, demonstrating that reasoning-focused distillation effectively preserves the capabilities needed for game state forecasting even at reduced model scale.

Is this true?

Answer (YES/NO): NO